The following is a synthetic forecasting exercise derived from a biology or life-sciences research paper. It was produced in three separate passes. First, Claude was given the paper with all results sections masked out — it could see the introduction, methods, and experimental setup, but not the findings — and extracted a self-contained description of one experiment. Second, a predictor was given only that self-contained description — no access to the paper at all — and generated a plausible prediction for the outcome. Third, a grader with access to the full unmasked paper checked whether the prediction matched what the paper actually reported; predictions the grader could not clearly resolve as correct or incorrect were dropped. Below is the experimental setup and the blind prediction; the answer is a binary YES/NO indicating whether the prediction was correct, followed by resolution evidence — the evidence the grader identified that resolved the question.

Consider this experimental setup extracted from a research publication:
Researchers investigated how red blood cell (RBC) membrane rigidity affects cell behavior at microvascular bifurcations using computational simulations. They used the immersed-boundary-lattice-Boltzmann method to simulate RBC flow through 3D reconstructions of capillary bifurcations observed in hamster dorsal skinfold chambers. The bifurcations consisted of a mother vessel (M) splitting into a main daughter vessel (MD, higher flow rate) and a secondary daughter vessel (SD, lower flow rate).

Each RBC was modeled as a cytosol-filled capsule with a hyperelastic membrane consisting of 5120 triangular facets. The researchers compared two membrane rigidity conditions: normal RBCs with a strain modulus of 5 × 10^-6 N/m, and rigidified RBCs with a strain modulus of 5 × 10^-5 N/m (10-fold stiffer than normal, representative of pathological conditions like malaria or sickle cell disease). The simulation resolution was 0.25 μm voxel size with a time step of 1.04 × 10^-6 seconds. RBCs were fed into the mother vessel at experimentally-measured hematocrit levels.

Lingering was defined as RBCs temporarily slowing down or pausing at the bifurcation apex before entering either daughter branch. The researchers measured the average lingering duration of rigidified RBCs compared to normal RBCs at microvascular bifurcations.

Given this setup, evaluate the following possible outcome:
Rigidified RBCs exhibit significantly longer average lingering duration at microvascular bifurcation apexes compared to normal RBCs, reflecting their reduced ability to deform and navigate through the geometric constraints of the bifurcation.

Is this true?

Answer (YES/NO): NO